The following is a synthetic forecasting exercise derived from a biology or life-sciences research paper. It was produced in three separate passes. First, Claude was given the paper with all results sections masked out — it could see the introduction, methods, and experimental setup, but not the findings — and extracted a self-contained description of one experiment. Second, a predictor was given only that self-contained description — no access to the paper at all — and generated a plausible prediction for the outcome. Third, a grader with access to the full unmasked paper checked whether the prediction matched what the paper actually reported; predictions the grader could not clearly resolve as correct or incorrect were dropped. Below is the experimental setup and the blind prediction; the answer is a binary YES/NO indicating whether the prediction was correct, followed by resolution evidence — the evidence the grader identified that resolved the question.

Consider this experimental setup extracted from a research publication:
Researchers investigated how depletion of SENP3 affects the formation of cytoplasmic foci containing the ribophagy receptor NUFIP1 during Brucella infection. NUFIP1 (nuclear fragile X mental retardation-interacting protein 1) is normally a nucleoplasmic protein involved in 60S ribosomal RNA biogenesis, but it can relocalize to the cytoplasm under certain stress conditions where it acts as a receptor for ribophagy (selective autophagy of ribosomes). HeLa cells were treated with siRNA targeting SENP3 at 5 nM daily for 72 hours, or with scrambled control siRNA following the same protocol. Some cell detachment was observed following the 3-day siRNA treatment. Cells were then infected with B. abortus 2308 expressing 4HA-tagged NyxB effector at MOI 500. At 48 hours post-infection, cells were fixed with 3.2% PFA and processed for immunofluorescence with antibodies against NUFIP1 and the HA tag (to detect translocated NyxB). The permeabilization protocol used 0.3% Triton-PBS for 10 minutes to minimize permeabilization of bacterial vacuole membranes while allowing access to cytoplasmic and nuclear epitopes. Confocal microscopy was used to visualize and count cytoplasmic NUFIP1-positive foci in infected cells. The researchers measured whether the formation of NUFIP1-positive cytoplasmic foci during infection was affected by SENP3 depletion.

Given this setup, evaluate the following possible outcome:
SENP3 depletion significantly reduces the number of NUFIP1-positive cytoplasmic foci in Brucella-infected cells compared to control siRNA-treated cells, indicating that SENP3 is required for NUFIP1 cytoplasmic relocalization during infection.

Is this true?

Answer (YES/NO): NO